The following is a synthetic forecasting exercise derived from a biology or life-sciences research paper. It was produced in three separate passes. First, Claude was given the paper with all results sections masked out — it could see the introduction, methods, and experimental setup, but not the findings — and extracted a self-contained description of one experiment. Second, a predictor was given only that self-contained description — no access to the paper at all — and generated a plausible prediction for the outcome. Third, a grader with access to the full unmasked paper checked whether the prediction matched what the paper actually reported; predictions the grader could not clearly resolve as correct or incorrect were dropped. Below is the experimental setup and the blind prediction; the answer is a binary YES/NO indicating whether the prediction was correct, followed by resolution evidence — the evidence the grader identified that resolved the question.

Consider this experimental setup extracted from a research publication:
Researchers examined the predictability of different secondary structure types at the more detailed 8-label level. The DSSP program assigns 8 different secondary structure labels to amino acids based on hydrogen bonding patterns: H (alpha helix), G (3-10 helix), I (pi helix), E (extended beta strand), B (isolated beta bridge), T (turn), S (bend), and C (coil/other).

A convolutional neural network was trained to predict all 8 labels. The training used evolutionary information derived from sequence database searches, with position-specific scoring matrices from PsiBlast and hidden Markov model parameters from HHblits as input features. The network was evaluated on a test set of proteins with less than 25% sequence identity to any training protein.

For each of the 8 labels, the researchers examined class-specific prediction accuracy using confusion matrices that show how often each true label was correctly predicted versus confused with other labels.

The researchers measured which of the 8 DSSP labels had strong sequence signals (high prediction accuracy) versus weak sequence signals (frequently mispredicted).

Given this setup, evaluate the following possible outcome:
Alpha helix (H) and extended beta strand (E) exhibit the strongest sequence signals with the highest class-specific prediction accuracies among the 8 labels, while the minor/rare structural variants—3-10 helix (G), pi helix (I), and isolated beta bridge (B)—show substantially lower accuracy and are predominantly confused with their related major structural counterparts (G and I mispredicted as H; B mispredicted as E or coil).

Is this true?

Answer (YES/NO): NO